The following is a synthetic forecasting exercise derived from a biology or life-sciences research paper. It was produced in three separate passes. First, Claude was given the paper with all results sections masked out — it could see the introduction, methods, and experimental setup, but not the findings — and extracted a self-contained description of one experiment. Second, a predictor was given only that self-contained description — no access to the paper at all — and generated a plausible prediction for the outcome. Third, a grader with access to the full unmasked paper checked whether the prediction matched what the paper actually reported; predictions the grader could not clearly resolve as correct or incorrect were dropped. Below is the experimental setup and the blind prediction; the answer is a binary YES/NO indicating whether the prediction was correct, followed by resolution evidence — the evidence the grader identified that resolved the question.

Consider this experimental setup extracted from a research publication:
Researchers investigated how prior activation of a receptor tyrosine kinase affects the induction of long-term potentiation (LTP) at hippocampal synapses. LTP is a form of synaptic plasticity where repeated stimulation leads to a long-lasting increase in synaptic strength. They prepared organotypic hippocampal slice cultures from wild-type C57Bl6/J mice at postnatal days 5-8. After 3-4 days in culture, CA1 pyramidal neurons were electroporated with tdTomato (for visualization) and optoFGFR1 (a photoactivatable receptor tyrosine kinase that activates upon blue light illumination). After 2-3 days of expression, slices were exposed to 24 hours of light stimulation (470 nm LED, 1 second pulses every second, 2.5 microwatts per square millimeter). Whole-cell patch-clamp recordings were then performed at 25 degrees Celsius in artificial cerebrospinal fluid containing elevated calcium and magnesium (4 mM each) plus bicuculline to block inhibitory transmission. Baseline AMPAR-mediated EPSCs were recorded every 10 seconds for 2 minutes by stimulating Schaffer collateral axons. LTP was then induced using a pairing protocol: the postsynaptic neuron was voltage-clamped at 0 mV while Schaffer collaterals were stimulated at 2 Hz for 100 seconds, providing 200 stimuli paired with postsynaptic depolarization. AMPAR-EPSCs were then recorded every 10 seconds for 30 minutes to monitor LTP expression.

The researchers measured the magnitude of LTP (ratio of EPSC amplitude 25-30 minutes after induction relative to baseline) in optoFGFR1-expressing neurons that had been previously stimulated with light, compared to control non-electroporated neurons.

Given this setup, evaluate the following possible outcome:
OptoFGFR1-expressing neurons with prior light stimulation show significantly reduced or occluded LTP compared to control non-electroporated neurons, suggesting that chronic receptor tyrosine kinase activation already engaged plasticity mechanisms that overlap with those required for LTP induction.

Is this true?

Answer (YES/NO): YES